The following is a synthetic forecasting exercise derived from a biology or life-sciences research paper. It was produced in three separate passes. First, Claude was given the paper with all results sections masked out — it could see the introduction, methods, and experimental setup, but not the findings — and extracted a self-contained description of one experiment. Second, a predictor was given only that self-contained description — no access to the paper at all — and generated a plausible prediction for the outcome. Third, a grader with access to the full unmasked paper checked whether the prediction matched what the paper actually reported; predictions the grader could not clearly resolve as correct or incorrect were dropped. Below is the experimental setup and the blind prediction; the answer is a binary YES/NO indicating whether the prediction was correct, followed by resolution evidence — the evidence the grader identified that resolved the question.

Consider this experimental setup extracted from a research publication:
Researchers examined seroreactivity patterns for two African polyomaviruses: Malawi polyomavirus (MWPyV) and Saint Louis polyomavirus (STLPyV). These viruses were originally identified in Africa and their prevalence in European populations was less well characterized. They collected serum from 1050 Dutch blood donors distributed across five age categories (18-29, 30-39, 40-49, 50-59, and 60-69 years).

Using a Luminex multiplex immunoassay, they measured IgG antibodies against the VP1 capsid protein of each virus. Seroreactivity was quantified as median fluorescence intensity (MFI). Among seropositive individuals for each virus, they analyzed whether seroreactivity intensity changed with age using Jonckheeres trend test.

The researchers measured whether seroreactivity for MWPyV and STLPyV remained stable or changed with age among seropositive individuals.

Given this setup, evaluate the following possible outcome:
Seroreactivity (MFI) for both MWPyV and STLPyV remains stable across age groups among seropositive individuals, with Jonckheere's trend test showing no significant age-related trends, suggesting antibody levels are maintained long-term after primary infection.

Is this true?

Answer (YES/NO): YES